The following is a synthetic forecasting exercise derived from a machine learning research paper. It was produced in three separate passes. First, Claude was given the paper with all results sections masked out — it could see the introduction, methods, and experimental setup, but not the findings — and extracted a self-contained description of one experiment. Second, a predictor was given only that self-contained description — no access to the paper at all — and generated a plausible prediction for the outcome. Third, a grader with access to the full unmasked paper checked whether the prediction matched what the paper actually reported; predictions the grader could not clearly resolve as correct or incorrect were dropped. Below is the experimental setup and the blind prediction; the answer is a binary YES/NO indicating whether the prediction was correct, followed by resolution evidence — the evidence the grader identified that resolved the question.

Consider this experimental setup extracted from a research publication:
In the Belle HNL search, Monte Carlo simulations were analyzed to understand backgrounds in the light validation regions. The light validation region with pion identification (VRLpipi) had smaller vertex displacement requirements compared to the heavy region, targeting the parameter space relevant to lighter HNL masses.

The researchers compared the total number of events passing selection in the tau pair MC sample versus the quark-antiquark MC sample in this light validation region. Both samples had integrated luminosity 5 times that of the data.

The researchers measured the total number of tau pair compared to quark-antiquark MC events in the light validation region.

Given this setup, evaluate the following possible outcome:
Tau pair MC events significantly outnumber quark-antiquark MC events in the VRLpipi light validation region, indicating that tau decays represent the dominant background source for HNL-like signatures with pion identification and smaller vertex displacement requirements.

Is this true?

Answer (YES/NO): NO